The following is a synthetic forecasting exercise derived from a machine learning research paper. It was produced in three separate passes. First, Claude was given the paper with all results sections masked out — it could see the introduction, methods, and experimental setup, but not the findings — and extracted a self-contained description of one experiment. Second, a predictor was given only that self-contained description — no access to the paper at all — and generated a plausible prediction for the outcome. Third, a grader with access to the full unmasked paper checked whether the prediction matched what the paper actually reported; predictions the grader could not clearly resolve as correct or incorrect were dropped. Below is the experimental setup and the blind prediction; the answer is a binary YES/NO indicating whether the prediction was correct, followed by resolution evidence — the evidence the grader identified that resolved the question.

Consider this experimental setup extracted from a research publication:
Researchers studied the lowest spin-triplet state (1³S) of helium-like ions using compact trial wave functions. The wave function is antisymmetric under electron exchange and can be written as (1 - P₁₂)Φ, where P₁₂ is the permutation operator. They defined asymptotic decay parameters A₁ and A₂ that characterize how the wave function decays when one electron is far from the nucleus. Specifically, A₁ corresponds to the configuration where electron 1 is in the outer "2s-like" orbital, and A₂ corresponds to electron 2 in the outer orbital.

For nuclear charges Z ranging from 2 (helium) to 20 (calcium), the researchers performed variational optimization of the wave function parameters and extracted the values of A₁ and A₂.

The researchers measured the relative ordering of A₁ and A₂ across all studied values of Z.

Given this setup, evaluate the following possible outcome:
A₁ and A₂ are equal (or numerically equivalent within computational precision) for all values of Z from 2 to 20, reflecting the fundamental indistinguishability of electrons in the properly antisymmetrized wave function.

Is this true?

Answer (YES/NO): NO